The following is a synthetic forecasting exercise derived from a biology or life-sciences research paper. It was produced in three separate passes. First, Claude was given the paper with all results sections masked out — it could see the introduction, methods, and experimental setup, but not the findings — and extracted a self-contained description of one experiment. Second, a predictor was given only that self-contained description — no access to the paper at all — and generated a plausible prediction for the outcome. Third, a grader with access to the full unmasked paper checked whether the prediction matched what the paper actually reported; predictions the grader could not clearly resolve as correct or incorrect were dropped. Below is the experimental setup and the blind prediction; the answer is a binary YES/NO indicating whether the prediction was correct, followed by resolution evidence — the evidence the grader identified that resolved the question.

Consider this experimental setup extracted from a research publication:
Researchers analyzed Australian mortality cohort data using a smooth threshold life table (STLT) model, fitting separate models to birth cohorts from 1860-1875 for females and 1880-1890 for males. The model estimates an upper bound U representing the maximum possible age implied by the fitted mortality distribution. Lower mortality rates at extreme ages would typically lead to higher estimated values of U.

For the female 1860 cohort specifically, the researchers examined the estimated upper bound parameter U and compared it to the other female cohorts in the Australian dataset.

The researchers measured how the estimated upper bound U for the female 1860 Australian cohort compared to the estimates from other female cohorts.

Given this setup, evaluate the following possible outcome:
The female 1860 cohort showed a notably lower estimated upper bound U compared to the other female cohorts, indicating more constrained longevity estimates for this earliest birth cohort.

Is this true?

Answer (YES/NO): NO